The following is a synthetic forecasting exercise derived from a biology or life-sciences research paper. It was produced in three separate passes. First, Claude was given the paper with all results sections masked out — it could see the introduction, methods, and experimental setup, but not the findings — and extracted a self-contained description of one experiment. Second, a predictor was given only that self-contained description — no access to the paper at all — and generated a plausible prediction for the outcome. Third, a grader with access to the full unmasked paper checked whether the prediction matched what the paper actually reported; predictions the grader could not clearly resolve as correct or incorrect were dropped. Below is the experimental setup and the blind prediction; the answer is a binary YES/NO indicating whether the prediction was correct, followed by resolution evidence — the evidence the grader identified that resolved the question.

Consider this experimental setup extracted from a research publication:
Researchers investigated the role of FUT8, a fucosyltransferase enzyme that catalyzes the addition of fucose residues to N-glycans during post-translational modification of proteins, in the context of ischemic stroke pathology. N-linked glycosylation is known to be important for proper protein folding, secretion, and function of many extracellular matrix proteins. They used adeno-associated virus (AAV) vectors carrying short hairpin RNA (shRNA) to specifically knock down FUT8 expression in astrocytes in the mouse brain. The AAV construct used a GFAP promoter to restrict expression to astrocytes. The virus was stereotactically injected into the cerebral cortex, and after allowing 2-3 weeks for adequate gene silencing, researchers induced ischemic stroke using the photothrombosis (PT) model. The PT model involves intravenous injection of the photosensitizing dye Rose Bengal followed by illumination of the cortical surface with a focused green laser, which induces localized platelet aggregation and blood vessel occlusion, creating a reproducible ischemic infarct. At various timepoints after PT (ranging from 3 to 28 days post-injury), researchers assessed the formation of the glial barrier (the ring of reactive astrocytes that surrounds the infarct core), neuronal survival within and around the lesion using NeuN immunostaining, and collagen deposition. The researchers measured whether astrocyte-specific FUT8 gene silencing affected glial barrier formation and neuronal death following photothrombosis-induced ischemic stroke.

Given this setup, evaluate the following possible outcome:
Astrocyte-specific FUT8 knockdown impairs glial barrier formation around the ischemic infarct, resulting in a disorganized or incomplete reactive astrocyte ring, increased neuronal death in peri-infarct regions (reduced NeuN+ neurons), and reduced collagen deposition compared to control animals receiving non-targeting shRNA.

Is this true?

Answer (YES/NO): NO